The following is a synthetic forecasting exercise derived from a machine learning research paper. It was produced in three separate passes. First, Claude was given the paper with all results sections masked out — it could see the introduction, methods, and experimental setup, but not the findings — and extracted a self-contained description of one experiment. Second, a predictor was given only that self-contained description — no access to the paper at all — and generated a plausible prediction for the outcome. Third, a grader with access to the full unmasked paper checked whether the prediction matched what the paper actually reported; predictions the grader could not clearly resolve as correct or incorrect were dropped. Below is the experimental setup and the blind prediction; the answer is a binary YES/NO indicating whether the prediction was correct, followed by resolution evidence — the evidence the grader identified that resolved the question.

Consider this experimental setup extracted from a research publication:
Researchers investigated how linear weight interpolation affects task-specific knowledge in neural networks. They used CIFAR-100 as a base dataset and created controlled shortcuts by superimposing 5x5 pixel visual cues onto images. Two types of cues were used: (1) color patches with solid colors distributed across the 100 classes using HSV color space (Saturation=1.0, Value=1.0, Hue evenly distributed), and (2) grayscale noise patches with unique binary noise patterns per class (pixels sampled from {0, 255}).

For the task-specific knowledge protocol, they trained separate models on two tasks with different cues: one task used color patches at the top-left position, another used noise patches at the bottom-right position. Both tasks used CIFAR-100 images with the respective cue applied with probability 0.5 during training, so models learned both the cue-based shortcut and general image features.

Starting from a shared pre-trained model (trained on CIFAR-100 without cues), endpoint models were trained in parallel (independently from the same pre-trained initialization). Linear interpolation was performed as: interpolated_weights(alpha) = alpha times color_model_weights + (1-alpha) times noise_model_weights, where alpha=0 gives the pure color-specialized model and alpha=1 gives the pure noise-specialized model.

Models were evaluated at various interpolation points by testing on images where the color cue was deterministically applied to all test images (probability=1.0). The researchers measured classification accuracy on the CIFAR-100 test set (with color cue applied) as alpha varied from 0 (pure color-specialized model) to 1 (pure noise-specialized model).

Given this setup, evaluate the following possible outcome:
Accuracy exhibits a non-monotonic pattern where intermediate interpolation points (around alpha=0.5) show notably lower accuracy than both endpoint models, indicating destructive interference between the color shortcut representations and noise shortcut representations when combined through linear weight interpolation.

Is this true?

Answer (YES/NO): NO